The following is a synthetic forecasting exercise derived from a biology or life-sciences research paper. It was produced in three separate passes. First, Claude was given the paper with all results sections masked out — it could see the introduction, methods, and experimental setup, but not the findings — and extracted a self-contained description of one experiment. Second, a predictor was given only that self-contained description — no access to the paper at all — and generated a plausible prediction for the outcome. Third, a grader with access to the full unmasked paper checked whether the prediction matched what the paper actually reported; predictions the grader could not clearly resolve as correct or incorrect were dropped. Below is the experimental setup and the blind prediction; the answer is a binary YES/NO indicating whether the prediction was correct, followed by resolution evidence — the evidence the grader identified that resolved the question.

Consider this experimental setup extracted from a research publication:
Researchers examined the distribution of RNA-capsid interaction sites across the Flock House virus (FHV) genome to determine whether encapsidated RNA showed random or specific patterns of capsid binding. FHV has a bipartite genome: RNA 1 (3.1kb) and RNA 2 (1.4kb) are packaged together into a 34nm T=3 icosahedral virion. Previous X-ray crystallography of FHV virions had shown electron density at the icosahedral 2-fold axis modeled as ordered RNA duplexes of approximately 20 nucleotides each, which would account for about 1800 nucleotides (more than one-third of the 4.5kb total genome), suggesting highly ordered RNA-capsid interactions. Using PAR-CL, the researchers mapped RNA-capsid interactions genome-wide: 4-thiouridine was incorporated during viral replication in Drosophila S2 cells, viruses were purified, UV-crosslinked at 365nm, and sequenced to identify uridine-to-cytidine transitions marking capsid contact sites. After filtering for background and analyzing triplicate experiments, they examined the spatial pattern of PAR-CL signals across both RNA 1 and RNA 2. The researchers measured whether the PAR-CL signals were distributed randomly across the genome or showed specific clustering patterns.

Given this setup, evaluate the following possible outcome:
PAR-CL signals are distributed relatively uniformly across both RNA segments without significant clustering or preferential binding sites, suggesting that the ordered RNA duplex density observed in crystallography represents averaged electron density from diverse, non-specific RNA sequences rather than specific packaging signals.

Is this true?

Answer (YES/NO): NO